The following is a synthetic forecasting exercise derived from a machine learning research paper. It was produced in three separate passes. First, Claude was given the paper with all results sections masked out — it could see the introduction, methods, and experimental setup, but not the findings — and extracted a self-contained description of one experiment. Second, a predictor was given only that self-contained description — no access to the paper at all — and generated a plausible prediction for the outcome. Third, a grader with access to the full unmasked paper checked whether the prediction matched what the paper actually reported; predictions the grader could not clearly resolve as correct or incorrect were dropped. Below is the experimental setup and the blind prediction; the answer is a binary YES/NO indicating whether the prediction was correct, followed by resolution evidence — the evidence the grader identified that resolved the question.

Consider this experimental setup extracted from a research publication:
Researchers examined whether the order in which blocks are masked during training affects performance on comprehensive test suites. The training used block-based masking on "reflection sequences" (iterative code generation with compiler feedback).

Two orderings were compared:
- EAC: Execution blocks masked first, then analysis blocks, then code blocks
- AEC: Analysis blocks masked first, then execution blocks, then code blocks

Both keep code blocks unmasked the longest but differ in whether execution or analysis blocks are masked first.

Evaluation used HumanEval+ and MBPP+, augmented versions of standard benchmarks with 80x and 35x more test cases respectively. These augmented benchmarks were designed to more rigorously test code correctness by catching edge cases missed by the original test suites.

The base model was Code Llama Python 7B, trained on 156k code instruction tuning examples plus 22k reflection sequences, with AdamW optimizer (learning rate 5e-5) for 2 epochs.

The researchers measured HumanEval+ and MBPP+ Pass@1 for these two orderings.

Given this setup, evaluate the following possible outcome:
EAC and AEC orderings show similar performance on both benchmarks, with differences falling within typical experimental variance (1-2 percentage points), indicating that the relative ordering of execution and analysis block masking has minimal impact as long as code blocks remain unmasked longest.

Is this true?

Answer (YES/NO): NO